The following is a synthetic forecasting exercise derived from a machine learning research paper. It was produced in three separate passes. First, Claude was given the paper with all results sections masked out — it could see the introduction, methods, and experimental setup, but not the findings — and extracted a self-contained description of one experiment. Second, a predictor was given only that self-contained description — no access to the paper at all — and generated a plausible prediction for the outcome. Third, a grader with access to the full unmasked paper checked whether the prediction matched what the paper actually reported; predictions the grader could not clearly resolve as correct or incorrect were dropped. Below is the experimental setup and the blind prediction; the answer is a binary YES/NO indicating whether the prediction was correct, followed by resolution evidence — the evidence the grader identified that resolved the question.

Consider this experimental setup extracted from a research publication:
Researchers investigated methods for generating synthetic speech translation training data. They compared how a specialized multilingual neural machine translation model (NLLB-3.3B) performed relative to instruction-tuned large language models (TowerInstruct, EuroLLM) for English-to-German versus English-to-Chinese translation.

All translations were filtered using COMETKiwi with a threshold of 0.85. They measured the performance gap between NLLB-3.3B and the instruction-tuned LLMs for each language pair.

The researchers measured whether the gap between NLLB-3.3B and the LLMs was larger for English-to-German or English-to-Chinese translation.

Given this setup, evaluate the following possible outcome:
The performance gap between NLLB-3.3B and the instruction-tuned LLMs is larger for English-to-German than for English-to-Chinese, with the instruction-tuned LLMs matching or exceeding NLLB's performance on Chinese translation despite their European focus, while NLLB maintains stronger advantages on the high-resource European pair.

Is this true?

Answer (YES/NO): NO